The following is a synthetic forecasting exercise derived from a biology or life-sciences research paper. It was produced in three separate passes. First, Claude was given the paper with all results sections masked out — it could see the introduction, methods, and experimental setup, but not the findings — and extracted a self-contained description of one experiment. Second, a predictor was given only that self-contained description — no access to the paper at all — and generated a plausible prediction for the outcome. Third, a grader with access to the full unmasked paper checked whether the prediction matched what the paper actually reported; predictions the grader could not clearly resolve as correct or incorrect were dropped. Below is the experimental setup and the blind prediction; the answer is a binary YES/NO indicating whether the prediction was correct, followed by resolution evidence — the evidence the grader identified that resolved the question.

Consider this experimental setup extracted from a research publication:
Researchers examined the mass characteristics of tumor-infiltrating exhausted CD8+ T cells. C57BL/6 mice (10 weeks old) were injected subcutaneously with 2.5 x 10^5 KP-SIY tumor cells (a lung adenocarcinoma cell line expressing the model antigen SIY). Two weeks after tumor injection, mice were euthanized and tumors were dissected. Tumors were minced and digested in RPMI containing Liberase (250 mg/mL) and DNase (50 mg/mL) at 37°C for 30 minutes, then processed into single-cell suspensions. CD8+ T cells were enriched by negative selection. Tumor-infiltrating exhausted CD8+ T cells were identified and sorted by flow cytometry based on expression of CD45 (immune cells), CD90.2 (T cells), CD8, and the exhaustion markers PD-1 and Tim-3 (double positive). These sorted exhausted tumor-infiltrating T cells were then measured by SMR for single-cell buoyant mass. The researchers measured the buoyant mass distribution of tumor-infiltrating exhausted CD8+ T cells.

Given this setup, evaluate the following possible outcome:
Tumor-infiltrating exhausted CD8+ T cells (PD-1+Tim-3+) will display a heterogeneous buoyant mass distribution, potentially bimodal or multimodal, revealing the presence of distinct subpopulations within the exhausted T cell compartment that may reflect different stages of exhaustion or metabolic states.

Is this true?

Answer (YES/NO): YES